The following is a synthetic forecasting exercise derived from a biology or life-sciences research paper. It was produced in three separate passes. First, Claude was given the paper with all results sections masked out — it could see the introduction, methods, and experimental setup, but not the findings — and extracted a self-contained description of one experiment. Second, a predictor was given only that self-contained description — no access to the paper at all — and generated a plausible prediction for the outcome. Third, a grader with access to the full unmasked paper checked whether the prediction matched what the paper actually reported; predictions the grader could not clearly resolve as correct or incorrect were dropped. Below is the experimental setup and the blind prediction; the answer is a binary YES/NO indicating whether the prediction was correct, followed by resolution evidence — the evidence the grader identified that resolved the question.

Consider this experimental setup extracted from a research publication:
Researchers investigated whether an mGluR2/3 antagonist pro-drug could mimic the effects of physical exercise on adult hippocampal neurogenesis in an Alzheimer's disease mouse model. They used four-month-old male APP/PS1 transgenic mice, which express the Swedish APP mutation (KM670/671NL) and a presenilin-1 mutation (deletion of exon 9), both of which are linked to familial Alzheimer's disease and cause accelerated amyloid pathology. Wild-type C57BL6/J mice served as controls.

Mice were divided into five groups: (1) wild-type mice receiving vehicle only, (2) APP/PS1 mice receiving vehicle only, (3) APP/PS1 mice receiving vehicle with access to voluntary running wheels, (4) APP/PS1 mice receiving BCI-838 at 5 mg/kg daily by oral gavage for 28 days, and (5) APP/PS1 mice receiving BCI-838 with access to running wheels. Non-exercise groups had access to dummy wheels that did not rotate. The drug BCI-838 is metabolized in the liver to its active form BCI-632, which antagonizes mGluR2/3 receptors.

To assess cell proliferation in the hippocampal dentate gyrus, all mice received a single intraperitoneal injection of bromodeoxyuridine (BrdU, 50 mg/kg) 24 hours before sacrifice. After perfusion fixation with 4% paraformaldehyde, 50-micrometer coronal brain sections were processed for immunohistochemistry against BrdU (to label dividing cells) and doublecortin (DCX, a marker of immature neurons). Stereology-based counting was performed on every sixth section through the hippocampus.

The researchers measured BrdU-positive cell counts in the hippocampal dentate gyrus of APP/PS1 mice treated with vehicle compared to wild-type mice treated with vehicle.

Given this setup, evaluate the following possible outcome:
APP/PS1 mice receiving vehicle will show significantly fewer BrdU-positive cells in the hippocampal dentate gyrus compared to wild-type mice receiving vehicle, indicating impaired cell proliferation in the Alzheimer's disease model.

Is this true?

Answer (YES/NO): NO